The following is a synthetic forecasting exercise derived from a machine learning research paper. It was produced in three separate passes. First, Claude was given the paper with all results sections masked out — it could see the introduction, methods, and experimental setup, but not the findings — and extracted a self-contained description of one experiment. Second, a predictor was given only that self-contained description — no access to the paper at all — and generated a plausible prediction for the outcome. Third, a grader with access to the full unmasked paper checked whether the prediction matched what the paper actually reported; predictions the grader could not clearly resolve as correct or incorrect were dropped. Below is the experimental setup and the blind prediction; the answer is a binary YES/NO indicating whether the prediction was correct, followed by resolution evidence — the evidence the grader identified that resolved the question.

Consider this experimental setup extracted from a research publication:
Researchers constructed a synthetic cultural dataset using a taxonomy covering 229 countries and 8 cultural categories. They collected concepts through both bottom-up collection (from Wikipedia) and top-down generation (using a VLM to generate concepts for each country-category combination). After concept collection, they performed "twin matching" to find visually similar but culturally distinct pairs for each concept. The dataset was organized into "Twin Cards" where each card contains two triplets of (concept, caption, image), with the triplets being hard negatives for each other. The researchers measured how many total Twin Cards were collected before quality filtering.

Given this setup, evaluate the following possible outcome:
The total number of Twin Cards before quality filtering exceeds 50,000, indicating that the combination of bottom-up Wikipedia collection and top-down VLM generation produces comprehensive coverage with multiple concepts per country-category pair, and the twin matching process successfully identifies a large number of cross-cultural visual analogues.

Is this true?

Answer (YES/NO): YES